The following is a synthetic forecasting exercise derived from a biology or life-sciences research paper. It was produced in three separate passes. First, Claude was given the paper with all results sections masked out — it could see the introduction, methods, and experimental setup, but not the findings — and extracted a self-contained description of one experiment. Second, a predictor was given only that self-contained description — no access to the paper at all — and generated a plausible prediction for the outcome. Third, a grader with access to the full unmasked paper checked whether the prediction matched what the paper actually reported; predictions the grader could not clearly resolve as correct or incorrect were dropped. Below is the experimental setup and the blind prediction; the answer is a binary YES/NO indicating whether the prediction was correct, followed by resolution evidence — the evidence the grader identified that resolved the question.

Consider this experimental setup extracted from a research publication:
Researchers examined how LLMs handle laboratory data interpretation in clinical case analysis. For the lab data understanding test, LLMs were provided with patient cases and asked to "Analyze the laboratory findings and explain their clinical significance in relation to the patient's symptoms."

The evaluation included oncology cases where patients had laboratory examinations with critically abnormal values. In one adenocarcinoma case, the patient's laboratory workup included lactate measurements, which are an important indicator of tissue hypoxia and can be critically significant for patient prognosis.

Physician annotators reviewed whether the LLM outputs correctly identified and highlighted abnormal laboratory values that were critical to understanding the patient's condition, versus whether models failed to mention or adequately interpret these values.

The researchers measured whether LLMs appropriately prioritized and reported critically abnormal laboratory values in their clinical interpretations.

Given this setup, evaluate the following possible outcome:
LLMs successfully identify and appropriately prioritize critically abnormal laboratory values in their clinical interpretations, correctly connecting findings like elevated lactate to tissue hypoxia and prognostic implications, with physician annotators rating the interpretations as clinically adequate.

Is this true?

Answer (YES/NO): NO